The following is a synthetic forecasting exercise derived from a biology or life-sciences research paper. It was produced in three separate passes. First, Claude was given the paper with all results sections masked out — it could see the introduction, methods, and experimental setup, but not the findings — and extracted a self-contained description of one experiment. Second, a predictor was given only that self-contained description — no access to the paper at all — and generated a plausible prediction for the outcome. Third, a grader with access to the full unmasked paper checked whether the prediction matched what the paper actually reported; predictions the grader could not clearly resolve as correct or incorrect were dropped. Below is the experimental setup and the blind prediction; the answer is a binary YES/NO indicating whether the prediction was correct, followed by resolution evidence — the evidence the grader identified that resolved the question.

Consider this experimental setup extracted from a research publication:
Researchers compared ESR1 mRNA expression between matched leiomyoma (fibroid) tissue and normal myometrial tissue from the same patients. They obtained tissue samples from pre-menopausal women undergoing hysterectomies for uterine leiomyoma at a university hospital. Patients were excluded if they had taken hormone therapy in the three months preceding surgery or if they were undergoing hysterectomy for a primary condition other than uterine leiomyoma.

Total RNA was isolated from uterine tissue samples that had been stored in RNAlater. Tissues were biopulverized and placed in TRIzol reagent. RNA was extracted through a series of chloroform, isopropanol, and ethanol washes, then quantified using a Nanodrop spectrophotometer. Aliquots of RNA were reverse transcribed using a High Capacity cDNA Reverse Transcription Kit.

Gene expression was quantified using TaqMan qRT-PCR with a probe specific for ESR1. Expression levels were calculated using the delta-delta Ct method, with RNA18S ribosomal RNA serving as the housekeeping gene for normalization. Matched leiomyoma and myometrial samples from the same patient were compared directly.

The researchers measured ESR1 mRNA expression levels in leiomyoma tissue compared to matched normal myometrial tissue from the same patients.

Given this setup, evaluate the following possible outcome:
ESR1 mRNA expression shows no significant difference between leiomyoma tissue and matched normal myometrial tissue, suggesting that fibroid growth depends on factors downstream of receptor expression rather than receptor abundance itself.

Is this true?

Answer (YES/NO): NO